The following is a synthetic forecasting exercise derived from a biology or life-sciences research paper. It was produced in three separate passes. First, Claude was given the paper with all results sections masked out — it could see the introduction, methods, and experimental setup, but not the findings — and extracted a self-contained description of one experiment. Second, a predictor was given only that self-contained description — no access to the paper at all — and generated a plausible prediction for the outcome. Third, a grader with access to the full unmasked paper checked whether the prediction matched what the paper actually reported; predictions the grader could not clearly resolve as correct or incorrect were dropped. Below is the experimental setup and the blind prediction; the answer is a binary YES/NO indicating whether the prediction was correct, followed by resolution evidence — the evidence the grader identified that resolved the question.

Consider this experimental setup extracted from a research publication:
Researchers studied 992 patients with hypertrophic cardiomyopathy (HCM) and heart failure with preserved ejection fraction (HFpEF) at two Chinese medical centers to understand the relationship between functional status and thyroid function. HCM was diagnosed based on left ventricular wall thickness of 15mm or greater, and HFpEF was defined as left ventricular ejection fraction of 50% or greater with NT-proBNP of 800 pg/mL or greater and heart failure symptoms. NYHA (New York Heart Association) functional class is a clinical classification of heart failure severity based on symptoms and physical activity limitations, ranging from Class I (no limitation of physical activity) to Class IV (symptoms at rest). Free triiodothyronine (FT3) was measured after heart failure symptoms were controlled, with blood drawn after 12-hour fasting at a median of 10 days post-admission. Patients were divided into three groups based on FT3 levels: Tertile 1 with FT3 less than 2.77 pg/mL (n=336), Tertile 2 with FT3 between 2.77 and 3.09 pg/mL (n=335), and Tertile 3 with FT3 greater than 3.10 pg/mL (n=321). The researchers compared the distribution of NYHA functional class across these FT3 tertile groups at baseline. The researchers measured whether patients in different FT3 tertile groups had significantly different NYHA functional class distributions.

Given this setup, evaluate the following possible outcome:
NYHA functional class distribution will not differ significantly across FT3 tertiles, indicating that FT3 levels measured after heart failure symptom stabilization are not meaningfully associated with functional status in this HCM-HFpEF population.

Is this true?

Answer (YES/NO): NO